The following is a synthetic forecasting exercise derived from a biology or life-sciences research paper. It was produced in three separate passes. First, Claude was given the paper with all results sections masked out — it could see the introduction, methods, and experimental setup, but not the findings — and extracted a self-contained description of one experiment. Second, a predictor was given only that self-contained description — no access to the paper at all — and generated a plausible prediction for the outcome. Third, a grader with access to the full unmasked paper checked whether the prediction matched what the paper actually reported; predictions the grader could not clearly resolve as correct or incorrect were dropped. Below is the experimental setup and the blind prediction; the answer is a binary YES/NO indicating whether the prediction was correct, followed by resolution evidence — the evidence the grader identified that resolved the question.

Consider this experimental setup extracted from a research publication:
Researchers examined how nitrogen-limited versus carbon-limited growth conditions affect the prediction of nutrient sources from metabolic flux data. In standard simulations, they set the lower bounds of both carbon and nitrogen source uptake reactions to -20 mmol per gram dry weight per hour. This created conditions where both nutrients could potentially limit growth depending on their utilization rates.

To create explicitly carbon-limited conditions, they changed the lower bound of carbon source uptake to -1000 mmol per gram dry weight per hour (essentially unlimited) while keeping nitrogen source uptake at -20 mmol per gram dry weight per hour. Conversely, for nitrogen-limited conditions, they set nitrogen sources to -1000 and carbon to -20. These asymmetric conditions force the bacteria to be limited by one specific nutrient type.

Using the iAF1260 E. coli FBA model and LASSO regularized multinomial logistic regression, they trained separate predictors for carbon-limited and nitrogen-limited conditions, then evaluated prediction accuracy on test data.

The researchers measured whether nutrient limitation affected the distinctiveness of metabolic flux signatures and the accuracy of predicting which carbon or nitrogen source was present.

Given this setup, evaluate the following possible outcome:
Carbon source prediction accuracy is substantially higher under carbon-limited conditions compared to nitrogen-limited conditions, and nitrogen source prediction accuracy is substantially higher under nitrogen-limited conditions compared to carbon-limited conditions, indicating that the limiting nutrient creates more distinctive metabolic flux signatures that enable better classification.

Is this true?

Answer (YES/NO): NO